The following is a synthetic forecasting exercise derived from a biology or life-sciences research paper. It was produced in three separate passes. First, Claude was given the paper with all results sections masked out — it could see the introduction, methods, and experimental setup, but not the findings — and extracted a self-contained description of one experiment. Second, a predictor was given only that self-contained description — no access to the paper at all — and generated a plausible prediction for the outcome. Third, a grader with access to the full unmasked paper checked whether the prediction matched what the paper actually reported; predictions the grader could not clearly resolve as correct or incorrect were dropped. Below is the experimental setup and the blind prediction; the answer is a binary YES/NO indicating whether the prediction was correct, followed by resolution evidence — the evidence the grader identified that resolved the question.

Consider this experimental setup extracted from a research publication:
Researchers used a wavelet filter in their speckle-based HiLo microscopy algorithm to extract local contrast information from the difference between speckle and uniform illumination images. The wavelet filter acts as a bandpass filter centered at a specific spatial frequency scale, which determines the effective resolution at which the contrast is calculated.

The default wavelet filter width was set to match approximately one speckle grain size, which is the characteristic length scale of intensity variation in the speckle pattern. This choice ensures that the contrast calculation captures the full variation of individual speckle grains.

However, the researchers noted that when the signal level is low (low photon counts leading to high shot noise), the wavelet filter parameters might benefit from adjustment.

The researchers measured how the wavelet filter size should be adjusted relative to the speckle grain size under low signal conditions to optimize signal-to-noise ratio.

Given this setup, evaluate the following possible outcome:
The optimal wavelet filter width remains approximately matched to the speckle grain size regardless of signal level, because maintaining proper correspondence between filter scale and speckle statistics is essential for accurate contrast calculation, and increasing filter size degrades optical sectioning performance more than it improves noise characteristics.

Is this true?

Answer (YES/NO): NO